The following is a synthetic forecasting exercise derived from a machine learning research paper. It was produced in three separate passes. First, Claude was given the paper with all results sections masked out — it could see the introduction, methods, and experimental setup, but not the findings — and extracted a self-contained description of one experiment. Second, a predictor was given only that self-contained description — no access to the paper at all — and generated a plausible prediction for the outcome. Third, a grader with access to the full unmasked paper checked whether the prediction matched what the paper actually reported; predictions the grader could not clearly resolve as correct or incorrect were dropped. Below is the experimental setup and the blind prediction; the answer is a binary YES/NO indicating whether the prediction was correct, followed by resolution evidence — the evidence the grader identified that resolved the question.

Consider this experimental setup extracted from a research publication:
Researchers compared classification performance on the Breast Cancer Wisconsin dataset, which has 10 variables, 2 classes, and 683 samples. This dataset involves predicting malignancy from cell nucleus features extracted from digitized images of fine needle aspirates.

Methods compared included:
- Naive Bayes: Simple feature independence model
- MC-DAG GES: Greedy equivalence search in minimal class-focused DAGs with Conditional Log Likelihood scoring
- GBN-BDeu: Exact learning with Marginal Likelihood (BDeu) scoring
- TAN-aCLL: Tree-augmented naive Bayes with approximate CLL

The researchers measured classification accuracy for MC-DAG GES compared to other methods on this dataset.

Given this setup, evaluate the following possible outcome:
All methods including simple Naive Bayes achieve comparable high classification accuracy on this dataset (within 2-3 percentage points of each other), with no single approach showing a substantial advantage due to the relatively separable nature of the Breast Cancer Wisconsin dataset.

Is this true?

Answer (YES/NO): NO